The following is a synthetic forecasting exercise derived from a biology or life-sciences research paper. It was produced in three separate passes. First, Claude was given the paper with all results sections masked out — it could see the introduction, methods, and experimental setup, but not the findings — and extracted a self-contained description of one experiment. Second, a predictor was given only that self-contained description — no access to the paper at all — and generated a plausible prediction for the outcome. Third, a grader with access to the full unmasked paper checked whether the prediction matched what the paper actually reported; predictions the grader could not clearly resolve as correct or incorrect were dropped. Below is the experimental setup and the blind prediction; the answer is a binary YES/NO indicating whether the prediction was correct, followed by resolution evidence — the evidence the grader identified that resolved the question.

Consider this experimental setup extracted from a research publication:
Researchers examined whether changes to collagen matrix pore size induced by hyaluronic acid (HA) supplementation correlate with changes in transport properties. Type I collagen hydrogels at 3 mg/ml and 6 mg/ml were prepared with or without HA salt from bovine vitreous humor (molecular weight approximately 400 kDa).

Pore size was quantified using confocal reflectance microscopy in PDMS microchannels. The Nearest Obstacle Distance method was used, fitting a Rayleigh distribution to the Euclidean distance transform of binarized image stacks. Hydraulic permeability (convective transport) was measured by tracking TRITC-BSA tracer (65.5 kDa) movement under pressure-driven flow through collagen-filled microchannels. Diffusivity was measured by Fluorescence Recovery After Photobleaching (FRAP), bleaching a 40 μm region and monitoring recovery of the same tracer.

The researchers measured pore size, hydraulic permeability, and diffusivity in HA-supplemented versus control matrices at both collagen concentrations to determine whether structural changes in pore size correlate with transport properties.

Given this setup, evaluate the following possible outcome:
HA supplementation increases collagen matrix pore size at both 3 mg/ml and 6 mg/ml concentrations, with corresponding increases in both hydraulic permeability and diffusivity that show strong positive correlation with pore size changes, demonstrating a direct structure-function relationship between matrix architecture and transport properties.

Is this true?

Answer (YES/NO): NO